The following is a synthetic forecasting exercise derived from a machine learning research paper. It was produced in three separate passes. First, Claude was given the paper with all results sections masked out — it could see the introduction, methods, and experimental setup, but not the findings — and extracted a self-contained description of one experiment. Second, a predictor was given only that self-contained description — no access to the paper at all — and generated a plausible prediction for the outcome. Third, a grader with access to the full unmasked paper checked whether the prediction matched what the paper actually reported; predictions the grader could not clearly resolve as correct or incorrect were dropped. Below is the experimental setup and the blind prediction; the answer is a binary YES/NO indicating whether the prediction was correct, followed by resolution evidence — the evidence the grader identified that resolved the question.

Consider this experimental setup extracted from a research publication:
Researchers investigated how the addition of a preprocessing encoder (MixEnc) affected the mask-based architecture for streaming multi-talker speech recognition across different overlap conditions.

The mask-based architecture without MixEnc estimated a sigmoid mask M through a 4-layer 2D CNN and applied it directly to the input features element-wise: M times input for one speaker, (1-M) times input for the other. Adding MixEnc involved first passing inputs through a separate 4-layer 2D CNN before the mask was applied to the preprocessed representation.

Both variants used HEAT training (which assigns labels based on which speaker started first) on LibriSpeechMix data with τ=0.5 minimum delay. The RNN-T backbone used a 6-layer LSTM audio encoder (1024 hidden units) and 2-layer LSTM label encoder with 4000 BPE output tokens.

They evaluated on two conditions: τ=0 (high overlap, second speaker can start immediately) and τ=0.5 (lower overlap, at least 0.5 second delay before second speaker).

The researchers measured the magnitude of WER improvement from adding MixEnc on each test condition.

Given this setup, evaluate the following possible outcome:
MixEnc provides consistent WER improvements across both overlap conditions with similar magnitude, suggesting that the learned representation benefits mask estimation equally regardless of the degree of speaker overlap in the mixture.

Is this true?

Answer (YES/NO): YES